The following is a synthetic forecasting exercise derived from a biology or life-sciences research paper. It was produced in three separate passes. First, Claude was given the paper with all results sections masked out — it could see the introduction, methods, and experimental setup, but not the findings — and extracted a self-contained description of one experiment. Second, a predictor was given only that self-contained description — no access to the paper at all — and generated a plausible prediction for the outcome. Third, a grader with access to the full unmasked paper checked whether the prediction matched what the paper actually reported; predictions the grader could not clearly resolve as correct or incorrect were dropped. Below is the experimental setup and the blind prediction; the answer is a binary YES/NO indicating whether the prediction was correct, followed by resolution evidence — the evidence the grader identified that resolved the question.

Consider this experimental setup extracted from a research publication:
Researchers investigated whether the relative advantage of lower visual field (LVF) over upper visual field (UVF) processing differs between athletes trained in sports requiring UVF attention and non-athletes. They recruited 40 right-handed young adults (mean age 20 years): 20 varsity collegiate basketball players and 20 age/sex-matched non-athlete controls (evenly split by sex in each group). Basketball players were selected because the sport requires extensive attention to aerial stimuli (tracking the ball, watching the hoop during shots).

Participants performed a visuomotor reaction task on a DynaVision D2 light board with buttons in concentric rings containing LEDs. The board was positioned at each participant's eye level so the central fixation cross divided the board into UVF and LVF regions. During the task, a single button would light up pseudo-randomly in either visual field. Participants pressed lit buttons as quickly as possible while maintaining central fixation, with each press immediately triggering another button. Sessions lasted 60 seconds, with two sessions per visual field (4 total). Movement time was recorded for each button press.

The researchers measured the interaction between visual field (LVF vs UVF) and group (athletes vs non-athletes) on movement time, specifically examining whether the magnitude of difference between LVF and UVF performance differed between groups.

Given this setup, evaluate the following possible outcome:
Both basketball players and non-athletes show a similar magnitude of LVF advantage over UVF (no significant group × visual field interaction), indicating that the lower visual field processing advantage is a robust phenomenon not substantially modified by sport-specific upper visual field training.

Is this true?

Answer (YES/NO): NO